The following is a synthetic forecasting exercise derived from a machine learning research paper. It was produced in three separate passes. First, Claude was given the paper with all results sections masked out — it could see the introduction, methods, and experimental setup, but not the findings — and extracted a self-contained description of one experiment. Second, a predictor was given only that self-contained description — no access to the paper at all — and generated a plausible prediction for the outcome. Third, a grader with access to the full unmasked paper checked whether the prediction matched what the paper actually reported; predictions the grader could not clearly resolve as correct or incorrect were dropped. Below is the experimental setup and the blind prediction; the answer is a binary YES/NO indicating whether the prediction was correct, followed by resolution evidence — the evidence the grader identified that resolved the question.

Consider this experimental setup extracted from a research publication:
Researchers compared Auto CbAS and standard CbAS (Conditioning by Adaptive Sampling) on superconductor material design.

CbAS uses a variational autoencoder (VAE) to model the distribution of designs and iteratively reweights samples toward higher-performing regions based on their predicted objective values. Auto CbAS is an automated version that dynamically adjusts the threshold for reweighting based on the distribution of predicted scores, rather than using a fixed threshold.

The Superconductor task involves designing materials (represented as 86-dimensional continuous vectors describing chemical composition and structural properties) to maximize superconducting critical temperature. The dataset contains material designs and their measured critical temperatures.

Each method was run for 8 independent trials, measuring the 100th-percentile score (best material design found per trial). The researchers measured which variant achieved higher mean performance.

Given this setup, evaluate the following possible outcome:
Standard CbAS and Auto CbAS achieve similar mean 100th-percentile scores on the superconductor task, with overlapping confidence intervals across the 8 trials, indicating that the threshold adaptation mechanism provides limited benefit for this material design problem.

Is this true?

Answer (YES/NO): NO